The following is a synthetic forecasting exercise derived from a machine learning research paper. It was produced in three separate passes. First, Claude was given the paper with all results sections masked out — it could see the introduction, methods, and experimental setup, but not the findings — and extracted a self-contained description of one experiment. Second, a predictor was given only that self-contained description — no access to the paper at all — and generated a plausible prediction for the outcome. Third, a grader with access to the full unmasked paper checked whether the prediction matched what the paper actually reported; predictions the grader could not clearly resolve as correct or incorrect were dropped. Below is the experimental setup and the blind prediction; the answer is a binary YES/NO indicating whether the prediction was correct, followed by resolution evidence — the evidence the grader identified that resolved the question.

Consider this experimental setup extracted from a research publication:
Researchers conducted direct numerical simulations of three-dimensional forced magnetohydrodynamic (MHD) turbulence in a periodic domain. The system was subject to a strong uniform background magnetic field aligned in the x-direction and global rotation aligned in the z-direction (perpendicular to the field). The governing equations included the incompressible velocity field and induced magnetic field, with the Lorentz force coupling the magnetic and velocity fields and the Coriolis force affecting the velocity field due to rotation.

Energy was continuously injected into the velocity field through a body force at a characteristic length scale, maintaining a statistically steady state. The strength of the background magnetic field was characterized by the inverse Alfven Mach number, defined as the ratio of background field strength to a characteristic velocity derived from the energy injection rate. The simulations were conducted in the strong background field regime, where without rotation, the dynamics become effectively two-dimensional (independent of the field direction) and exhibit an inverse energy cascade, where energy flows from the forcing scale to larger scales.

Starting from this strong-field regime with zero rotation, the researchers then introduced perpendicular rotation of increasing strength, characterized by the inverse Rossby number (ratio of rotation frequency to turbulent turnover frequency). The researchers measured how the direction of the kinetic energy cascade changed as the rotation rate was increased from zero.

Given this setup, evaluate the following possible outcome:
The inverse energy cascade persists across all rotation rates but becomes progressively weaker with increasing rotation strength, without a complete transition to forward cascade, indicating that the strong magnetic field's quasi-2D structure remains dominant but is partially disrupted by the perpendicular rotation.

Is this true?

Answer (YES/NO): NO